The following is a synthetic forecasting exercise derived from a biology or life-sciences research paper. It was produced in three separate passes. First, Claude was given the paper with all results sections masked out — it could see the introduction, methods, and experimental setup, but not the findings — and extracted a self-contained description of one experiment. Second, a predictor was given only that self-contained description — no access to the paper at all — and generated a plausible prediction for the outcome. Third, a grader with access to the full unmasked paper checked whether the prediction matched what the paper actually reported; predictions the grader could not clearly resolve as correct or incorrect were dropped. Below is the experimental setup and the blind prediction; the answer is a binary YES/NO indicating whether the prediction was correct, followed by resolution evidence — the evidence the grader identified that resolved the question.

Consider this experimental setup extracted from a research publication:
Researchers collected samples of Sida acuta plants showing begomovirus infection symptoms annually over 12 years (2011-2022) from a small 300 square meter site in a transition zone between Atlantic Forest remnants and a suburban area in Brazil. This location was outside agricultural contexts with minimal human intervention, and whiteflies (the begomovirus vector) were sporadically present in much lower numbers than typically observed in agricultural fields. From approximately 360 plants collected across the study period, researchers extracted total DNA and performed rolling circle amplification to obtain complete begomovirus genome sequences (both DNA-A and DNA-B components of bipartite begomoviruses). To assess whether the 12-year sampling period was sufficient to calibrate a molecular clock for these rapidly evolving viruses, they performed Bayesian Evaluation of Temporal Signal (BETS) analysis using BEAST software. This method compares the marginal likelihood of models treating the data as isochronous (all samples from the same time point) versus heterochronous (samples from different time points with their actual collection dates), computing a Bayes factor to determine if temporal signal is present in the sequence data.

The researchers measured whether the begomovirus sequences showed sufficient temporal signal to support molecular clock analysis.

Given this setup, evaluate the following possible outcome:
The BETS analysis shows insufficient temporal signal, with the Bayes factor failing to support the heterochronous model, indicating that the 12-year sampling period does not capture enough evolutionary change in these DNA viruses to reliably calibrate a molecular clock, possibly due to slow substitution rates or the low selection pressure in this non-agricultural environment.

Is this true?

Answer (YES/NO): NO